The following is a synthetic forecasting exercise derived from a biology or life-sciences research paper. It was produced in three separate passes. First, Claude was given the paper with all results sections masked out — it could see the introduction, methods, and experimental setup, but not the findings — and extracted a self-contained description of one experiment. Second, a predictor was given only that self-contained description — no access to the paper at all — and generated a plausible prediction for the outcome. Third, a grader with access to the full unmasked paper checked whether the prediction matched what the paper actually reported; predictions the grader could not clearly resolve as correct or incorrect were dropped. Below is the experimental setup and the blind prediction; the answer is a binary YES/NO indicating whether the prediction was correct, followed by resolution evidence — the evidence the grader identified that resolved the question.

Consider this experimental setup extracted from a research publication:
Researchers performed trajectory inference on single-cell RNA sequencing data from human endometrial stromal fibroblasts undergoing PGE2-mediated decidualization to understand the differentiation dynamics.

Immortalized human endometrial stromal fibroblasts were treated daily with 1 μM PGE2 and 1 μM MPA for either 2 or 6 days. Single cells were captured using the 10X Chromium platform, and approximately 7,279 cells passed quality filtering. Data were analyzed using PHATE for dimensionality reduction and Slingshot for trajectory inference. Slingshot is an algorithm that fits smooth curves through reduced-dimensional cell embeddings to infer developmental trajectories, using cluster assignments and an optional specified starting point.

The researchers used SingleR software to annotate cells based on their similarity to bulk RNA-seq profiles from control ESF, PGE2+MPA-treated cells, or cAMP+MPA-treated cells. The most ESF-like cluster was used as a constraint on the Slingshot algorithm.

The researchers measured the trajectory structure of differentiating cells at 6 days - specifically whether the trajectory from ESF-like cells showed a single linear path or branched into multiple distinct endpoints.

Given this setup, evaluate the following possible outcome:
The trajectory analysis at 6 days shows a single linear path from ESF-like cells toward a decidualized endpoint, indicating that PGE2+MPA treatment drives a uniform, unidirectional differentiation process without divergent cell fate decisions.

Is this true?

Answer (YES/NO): YES